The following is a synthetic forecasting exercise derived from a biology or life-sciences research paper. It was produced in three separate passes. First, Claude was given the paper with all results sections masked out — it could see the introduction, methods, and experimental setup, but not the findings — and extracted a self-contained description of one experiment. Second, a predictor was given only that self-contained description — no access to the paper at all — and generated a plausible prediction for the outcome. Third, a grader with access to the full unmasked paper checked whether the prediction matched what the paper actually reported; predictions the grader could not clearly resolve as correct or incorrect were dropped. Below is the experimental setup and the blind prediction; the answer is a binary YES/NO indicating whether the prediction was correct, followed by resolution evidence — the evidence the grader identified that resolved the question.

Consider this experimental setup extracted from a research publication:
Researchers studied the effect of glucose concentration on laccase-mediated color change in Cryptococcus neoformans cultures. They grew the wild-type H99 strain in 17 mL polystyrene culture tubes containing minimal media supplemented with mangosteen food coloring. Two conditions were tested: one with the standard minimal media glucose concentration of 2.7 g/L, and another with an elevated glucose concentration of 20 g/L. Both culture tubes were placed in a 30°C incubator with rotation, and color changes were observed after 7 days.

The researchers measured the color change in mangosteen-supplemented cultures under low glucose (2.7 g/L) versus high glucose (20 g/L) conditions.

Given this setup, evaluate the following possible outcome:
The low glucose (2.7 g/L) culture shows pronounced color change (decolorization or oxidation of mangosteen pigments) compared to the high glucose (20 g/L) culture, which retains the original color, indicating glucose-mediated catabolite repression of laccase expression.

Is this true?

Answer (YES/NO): NO